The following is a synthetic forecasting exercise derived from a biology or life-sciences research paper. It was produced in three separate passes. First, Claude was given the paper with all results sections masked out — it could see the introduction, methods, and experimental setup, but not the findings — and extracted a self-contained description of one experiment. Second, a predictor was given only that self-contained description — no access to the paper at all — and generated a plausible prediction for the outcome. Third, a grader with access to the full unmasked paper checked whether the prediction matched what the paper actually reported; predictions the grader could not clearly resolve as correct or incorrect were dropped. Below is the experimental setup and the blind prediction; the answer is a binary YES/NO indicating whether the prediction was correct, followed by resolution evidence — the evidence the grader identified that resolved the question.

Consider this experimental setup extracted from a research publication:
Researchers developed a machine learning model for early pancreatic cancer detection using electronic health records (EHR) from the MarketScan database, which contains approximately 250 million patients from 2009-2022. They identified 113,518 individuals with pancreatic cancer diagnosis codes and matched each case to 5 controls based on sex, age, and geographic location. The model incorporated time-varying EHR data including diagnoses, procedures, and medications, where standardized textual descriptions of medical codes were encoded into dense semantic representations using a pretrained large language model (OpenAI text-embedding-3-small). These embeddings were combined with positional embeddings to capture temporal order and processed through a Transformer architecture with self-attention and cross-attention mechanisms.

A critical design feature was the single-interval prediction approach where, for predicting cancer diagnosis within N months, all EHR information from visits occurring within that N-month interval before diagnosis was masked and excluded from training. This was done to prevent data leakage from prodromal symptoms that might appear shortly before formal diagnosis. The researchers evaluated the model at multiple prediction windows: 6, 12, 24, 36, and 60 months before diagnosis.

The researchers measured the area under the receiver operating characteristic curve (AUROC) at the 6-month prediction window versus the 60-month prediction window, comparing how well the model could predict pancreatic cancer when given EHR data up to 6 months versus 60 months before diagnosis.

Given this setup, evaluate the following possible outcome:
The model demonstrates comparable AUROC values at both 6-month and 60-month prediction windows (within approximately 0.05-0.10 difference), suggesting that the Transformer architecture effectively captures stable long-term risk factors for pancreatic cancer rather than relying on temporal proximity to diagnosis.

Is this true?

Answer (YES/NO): NO